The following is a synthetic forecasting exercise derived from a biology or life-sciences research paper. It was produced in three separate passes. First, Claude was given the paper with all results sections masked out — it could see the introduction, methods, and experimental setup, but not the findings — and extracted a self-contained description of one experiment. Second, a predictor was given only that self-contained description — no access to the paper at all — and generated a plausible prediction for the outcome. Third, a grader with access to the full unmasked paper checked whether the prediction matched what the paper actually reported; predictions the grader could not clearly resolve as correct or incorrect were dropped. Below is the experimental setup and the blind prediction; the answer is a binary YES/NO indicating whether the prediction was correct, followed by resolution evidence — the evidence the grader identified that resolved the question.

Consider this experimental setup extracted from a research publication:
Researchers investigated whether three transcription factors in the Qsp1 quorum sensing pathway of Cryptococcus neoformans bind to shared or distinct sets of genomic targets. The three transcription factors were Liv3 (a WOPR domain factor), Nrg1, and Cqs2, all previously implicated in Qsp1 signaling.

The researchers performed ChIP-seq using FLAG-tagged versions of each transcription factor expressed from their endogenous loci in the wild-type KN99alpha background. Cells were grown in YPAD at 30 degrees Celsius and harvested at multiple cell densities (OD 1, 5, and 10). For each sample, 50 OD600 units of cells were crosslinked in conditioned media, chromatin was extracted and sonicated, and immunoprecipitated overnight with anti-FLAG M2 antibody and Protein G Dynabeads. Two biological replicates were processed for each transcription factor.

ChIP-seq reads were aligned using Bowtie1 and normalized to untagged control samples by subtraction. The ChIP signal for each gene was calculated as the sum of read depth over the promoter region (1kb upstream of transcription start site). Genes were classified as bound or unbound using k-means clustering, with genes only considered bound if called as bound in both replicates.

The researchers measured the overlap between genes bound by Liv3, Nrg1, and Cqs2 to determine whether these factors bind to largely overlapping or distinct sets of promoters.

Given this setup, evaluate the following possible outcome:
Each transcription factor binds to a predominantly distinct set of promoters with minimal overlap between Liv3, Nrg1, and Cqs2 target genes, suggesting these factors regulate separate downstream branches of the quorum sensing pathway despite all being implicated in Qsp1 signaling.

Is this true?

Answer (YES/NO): NO